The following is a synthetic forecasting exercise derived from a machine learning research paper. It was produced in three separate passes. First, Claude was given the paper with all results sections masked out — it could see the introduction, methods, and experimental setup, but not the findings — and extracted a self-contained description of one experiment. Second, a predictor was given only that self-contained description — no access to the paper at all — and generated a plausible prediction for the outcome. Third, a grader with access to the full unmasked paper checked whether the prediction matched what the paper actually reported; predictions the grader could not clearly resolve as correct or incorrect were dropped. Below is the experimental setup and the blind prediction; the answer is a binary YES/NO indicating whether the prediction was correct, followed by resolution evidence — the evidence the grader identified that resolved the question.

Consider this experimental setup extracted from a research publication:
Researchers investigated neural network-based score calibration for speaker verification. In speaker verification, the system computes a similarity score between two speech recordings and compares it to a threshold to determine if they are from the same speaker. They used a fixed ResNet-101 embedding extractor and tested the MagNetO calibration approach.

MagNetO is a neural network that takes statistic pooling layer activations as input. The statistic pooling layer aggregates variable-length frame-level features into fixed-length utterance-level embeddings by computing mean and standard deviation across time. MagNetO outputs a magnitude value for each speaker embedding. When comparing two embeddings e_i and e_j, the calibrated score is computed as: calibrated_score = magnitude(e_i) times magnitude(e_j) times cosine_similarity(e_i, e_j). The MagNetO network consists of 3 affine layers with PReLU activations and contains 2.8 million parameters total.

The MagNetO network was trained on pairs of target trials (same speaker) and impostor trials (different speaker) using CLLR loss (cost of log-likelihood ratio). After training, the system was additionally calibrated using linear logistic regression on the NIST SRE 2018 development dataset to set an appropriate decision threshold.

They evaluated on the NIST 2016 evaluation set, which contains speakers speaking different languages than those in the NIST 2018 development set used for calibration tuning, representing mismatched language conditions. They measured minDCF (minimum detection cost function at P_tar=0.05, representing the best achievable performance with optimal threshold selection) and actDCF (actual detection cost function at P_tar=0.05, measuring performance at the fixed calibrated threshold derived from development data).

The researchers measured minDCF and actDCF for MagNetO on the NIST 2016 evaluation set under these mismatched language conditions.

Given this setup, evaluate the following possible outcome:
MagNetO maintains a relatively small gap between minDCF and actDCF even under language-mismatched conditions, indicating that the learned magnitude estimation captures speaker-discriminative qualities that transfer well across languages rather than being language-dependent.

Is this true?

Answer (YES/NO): NO